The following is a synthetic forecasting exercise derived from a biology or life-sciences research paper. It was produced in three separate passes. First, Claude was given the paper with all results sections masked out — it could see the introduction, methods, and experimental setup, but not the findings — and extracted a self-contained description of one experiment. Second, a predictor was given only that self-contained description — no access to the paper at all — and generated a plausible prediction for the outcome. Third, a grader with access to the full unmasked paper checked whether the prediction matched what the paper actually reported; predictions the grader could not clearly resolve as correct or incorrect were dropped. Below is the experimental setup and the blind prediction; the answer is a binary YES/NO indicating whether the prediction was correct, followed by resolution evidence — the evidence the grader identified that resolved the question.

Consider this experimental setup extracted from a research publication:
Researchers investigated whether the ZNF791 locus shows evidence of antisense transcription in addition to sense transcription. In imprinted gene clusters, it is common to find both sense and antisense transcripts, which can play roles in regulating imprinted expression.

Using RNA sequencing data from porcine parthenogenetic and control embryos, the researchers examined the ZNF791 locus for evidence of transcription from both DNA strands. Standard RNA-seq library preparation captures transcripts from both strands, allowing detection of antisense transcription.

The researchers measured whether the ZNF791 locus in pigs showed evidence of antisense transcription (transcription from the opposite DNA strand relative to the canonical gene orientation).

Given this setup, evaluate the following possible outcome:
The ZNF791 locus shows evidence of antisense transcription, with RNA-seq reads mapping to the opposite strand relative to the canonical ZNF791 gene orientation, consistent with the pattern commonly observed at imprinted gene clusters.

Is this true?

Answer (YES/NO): YES